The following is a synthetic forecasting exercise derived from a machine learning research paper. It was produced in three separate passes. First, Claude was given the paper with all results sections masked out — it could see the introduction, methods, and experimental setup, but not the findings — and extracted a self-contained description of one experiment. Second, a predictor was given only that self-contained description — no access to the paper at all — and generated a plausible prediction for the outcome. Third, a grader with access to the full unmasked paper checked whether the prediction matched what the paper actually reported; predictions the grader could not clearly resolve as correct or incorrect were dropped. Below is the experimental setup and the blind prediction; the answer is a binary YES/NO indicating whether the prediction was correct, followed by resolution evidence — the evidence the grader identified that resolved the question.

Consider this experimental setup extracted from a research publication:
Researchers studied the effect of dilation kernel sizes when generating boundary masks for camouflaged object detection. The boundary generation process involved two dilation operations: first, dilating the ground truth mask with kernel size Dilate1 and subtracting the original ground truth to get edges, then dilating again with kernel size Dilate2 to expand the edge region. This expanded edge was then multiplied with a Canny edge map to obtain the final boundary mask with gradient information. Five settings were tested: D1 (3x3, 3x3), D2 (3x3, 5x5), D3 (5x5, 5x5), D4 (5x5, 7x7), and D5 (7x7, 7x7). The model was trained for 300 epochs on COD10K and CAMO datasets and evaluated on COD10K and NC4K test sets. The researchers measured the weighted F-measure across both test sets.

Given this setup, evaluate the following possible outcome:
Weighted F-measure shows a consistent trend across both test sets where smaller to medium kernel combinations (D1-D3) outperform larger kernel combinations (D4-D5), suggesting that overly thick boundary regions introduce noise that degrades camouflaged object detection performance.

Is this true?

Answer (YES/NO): YES